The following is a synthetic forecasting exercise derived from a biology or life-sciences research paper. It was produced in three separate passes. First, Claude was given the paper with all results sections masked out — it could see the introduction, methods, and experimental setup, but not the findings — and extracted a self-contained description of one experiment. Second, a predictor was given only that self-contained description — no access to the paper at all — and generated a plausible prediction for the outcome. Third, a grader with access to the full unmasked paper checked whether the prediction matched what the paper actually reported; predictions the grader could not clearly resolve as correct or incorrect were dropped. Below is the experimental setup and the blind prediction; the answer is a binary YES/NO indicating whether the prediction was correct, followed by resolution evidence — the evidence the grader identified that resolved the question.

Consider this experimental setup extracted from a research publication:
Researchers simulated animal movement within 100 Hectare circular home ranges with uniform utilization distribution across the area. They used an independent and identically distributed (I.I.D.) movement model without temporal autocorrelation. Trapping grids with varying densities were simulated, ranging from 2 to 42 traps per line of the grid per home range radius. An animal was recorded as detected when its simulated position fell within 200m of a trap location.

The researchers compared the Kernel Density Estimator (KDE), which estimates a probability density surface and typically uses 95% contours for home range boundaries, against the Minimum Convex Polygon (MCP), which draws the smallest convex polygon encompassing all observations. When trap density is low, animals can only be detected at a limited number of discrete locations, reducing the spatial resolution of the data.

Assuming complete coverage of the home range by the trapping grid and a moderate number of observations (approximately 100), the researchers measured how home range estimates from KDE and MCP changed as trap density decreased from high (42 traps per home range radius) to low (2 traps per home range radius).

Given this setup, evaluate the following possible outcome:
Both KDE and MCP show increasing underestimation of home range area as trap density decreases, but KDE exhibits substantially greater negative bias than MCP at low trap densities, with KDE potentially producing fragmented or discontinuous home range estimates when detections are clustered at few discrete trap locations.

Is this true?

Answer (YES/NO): NO